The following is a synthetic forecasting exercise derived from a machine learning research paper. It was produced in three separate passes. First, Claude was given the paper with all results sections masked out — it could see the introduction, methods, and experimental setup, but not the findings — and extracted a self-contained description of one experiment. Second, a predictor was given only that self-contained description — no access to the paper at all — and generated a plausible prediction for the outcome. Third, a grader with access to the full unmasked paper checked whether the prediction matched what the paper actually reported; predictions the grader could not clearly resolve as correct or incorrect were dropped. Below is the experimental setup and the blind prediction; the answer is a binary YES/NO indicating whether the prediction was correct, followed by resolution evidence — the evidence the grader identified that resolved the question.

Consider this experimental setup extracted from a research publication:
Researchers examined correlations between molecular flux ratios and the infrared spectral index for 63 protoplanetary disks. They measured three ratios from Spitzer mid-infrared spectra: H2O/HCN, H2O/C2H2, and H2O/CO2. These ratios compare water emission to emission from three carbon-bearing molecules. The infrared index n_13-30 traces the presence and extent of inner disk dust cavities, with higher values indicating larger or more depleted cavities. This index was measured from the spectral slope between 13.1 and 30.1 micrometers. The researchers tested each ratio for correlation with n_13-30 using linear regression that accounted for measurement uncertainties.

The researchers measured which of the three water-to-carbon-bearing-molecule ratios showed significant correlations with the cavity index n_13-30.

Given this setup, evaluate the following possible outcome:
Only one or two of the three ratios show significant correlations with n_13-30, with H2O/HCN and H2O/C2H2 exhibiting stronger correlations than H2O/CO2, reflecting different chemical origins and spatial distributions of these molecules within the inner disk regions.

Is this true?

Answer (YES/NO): NO